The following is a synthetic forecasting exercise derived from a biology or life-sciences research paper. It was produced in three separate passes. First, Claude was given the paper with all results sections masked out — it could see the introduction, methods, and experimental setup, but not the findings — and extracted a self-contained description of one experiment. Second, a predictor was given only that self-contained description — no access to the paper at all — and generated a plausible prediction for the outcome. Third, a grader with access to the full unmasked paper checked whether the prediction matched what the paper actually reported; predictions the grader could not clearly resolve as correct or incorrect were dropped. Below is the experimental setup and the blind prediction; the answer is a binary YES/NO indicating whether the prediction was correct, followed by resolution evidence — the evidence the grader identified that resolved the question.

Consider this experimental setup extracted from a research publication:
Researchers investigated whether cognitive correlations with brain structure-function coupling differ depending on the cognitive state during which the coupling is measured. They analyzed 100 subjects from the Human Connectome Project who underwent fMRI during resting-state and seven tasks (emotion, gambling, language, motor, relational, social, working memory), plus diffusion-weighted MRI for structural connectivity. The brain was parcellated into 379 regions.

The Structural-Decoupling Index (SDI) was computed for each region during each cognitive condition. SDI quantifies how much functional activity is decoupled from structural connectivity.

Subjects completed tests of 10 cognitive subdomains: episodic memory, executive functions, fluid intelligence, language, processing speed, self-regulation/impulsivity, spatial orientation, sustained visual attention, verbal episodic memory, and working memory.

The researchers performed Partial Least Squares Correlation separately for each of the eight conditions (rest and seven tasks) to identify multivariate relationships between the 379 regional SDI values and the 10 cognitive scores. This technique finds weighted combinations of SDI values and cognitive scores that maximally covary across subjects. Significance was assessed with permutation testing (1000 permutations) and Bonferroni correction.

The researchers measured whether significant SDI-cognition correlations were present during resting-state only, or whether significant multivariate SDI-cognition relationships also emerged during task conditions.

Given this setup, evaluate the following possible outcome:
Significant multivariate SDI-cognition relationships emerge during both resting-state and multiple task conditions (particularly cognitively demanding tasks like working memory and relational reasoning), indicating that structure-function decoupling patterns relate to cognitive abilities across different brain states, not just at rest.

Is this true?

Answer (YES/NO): NO